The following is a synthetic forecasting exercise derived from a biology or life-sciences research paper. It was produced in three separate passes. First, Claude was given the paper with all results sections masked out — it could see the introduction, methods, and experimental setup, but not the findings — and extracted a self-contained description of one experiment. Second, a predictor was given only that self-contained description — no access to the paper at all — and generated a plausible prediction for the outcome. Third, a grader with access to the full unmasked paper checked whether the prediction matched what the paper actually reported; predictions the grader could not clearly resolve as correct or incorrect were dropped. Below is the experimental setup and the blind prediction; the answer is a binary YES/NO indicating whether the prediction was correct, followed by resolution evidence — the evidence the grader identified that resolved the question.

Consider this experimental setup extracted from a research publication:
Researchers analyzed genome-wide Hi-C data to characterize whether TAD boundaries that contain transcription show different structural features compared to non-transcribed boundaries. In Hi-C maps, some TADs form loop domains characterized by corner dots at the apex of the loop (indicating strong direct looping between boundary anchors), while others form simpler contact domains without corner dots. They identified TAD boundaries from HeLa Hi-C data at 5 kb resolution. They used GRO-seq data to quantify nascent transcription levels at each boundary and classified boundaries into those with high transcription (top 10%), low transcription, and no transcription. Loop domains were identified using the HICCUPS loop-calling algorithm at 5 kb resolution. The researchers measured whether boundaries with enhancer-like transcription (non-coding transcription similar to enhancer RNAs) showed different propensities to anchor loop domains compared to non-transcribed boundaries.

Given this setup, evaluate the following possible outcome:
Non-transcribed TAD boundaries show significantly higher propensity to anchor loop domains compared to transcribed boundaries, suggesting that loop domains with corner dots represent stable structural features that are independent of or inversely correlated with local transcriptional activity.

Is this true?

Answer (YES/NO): NO